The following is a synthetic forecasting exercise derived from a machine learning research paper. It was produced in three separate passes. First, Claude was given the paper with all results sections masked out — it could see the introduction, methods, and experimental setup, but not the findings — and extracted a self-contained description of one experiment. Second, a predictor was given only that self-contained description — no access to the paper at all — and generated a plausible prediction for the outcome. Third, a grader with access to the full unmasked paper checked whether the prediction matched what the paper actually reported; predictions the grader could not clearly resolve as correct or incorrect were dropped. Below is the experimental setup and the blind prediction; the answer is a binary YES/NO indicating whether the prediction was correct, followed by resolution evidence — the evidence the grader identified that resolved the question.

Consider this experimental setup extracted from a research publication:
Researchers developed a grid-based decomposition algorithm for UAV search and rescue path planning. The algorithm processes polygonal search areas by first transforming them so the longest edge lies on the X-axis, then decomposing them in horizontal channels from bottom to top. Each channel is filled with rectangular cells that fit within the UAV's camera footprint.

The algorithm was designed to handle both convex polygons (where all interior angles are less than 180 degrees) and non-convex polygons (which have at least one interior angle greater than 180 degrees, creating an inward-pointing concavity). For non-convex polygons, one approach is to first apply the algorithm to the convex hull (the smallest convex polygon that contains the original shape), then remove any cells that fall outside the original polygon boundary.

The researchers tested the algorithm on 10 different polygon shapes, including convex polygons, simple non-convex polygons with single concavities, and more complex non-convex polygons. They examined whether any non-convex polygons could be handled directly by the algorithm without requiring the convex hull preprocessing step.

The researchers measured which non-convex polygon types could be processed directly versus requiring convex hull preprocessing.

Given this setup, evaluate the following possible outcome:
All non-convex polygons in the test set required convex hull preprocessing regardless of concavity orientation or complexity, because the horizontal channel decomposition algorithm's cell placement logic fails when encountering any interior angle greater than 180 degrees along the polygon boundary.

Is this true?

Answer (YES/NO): NO